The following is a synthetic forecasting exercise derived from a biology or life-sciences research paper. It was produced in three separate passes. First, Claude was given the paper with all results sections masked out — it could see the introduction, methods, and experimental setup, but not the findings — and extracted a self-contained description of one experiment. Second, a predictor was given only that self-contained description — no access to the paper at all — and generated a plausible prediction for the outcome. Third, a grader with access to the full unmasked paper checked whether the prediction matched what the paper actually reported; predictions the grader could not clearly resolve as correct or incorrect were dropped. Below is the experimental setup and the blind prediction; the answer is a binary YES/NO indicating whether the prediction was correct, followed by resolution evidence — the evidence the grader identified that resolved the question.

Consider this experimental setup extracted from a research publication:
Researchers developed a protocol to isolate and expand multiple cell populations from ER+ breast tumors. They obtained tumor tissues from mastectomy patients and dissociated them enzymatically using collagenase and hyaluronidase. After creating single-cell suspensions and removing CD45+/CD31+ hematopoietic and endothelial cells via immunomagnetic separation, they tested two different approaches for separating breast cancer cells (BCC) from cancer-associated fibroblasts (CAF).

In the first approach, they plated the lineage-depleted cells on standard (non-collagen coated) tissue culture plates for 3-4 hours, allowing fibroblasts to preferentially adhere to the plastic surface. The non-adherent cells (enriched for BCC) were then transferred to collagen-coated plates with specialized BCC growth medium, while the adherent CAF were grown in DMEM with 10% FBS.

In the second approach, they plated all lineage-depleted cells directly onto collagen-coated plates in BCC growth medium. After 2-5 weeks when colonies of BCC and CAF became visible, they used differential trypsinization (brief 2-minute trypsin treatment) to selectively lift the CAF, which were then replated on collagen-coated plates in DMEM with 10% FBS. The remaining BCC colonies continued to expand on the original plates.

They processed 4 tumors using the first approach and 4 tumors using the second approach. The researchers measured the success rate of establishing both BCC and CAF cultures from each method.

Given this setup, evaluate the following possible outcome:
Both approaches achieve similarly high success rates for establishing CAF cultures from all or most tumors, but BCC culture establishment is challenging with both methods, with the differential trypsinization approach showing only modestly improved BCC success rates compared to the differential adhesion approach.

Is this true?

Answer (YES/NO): NO